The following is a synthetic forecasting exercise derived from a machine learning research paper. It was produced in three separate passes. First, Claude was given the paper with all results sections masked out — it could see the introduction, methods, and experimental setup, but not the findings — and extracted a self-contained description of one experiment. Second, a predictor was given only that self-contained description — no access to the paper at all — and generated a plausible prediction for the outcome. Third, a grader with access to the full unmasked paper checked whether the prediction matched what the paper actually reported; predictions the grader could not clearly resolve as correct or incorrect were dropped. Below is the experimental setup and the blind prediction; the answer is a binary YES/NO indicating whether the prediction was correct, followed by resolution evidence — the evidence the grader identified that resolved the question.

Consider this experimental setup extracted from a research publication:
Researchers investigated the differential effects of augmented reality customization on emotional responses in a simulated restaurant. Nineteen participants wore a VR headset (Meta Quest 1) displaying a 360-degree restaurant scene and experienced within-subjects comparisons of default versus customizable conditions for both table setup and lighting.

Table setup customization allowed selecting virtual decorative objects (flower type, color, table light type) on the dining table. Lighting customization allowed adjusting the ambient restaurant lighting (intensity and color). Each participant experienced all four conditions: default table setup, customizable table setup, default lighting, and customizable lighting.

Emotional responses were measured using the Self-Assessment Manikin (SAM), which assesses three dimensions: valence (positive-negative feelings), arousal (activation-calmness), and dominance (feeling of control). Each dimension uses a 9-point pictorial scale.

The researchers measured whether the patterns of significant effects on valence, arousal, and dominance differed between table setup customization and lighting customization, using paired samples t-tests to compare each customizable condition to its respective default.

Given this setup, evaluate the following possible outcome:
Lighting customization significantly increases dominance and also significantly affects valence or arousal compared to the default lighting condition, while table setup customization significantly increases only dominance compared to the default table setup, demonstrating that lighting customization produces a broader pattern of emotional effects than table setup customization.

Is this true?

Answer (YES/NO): NO